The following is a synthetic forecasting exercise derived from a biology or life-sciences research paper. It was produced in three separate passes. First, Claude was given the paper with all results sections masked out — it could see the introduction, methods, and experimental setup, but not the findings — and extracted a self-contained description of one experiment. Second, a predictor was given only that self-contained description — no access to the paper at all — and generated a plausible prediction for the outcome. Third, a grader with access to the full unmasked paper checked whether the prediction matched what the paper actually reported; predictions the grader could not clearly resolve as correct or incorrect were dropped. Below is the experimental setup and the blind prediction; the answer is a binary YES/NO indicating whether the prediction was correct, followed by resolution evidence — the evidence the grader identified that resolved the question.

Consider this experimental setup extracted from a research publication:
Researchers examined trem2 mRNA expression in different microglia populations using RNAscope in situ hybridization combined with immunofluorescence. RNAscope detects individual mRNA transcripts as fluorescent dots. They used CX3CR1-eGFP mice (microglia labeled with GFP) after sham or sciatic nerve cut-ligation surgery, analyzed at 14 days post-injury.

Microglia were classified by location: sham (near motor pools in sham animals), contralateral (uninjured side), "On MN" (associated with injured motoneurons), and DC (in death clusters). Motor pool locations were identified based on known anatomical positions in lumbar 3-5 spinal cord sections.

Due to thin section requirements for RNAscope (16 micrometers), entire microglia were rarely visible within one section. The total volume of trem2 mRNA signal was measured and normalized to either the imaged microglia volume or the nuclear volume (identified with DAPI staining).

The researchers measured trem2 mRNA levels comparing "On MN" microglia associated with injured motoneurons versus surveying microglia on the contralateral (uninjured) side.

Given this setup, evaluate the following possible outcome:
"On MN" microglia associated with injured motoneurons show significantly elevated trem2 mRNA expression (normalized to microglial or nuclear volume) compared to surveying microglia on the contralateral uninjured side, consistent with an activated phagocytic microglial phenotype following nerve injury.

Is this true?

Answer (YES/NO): YES